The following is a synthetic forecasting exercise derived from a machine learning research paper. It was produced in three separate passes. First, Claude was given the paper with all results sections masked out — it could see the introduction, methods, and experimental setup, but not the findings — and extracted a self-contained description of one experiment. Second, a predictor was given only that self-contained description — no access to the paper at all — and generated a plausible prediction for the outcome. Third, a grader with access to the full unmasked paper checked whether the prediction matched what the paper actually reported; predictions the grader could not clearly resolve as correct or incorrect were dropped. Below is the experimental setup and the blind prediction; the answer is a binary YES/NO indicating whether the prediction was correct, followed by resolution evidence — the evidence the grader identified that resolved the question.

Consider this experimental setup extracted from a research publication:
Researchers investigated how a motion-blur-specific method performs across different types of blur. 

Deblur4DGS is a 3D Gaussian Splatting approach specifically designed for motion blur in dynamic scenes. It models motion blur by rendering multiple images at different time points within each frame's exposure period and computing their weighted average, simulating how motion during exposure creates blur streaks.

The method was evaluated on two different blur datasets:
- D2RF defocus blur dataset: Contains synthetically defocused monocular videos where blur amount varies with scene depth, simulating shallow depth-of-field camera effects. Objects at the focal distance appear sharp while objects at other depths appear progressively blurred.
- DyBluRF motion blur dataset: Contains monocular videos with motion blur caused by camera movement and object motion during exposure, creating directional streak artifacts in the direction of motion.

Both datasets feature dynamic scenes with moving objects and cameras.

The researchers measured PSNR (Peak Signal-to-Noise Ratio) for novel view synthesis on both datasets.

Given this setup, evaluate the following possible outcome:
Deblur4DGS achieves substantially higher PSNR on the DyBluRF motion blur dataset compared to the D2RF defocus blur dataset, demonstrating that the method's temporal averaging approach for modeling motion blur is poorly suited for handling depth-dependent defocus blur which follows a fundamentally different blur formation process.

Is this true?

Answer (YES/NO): NO